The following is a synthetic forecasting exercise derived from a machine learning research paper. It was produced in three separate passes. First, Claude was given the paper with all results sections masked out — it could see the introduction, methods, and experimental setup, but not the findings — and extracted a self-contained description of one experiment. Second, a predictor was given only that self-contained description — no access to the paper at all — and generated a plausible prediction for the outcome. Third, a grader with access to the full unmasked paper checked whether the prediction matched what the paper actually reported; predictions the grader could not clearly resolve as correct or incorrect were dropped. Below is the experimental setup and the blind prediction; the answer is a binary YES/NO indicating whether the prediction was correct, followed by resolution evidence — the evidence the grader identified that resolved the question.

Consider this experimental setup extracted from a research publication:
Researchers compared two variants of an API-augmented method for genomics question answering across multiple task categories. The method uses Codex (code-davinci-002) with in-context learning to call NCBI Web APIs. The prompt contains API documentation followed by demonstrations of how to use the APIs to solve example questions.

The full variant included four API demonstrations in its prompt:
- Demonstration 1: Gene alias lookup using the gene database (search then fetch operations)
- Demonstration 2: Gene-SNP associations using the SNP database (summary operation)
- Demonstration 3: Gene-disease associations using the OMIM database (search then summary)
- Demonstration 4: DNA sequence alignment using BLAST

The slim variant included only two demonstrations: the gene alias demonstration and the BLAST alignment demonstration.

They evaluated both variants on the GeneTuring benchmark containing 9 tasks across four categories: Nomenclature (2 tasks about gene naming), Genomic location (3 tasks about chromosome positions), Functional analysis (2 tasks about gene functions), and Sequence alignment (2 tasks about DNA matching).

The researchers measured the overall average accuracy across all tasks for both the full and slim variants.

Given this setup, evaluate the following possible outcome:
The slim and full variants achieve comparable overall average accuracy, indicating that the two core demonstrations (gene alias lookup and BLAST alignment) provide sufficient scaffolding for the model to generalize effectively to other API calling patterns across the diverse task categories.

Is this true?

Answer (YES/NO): YES